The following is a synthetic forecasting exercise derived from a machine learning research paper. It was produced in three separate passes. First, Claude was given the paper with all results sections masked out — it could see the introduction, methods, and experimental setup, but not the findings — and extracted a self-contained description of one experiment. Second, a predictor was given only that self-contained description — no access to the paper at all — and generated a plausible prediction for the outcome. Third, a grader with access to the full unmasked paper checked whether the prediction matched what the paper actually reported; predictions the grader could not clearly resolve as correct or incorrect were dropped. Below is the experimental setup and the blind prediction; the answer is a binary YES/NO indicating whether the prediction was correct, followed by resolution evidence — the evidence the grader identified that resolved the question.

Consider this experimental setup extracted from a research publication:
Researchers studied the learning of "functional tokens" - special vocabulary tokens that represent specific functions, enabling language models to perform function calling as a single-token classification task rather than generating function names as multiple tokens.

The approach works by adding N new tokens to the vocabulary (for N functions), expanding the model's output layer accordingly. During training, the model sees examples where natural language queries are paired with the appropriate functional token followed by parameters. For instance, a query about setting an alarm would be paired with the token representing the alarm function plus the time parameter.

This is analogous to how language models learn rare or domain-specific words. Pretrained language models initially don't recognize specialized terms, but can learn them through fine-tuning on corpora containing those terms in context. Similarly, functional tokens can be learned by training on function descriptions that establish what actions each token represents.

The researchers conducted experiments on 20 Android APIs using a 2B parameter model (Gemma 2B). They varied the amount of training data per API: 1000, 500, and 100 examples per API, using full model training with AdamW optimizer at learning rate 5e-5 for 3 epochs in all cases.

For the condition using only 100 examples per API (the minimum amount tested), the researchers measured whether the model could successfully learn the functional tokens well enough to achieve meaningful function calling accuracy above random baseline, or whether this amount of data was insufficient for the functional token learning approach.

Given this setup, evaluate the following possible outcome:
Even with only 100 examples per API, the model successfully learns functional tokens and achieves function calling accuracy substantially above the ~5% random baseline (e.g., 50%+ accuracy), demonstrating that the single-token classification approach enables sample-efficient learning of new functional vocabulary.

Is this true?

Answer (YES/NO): YES